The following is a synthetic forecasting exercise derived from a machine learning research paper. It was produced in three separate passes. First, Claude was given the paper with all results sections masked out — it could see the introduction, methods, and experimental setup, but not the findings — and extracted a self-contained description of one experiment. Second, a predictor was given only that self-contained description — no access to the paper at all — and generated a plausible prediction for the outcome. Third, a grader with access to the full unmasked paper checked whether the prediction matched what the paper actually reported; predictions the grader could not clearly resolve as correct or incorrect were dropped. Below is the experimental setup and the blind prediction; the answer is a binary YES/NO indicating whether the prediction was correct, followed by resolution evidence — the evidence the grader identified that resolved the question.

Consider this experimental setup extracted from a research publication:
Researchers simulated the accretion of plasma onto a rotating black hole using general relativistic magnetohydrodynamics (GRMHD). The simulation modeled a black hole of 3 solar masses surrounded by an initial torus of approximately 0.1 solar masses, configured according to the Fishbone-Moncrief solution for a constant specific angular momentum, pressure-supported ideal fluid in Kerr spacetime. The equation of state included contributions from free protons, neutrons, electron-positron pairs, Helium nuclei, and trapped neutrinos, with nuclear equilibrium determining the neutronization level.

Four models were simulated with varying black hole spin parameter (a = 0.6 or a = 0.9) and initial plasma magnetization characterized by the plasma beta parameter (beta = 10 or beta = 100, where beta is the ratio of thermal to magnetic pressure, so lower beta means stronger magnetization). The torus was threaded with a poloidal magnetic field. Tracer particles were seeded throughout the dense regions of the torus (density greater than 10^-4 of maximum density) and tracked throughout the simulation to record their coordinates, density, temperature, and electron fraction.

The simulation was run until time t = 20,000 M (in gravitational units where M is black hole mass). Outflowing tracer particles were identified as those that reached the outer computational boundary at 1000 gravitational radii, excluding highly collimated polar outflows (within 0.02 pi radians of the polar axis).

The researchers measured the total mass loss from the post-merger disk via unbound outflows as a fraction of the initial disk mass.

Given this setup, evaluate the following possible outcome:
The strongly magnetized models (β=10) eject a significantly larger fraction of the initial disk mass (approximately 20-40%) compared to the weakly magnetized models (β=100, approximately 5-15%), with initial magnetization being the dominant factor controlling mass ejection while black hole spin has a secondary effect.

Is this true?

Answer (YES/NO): NO